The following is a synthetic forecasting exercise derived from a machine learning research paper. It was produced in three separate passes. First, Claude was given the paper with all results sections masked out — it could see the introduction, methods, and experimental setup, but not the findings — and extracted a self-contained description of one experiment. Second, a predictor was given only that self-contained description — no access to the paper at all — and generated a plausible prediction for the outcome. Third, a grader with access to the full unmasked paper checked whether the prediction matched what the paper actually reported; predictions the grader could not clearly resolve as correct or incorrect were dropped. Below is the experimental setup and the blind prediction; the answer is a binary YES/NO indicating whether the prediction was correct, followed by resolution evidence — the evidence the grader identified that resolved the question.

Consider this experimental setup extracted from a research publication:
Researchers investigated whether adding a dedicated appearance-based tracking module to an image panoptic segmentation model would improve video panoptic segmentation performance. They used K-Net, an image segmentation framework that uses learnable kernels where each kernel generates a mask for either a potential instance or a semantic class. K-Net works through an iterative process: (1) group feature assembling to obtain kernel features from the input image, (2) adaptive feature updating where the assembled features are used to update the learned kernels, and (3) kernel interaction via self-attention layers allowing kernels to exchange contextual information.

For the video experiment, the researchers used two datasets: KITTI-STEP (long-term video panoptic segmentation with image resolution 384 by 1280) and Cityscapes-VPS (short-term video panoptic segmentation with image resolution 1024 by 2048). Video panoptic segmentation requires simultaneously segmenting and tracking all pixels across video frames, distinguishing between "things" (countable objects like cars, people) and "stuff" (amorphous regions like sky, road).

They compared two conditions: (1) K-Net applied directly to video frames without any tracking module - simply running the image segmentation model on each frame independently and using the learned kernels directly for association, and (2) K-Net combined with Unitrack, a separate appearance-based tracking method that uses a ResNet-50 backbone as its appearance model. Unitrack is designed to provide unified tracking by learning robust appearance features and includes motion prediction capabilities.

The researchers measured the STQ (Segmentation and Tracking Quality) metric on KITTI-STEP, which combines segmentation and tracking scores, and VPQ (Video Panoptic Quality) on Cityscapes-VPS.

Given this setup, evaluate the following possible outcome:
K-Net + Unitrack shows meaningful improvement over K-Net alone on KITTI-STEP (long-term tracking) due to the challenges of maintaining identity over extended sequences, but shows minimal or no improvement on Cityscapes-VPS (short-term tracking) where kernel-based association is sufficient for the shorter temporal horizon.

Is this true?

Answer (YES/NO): NO